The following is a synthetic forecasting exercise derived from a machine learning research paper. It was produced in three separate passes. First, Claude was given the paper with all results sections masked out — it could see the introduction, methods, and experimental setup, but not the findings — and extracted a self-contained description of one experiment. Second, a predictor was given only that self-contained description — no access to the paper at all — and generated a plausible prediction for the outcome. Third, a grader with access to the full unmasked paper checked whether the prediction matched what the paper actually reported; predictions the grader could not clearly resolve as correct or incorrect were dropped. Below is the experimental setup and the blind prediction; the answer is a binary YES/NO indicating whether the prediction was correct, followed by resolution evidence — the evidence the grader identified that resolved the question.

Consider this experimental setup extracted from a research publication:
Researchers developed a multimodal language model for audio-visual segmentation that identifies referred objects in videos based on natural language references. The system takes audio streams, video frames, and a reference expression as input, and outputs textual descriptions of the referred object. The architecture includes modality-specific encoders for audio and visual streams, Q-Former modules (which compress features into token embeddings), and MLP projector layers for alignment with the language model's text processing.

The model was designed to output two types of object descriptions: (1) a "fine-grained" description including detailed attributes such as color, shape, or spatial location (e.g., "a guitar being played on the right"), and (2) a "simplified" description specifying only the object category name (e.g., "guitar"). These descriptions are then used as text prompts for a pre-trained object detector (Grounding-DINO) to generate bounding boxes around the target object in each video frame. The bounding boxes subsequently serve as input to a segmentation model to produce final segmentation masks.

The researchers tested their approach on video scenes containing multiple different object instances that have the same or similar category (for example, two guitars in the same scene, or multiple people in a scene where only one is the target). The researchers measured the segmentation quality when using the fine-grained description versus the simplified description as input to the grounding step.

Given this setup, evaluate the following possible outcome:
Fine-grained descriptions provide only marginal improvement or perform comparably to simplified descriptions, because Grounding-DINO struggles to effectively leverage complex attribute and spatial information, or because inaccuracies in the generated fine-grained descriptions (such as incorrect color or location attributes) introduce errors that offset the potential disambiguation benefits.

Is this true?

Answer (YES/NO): NO